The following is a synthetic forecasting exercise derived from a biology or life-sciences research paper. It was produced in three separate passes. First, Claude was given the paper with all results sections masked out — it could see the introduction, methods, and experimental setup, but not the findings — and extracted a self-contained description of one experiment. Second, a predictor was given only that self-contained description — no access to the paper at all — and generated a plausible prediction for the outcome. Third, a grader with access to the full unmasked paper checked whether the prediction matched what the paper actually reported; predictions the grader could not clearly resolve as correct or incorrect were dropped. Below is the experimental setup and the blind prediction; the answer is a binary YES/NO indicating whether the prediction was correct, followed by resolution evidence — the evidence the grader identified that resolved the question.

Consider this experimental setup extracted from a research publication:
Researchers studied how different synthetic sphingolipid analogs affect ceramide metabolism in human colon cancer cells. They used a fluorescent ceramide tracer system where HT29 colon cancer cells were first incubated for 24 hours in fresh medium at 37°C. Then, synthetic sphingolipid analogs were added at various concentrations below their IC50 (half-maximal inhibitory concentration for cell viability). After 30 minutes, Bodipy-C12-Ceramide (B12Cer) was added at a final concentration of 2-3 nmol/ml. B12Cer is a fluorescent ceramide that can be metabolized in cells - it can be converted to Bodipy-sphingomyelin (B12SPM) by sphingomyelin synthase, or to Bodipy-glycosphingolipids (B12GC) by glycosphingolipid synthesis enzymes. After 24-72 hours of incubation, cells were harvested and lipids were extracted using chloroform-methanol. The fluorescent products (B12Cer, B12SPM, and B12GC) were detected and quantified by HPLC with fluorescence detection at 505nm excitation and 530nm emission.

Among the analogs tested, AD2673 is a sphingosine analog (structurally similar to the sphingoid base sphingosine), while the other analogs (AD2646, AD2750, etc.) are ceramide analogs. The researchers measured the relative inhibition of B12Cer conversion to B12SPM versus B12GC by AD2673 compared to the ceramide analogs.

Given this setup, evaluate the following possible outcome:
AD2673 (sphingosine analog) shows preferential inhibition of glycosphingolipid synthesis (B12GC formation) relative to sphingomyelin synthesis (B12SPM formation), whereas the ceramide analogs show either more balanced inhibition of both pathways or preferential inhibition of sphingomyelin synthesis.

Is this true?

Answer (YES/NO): YES